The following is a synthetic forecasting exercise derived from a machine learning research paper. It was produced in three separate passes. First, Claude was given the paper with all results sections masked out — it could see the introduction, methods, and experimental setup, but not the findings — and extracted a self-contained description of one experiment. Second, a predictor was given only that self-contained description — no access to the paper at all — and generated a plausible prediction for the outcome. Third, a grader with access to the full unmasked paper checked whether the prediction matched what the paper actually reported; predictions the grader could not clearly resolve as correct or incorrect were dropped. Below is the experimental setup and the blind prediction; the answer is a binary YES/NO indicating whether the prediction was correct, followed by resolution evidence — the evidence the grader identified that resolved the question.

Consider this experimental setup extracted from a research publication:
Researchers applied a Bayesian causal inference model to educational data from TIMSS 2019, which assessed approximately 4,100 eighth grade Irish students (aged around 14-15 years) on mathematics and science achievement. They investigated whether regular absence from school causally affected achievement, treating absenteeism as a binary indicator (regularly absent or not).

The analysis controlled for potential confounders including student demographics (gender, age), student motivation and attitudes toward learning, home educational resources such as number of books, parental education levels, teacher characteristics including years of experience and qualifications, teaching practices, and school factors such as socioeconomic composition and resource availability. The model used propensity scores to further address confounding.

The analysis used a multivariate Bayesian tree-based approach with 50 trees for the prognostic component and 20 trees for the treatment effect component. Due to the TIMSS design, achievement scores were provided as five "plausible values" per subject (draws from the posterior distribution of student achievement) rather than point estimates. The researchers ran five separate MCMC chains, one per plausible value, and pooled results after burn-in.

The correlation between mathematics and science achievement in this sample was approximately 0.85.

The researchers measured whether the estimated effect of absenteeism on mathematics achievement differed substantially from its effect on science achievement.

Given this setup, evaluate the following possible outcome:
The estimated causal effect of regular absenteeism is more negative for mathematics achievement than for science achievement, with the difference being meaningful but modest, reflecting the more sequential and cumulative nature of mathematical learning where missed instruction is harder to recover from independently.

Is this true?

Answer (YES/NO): YES